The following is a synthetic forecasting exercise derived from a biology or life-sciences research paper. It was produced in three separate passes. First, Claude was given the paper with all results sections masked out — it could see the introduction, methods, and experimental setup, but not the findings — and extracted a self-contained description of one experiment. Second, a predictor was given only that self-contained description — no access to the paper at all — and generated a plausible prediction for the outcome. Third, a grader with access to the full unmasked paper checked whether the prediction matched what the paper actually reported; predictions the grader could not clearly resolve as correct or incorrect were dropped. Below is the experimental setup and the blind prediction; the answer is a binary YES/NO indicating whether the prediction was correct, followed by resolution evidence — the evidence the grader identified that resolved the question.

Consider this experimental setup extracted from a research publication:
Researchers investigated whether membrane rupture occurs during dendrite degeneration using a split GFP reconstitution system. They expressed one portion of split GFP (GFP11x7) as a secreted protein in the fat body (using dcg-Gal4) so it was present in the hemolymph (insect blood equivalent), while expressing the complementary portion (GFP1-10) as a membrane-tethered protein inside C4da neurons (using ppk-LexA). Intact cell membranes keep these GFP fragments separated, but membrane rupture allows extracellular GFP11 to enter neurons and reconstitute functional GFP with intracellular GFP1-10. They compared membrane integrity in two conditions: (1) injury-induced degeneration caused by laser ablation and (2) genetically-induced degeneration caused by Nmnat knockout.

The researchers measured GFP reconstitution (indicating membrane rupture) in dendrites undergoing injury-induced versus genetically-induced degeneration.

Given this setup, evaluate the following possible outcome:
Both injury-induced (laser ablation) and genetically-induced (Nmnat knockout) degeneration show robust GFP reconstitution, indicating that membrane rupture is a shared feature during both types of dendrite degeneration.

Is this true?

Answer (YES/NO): NO